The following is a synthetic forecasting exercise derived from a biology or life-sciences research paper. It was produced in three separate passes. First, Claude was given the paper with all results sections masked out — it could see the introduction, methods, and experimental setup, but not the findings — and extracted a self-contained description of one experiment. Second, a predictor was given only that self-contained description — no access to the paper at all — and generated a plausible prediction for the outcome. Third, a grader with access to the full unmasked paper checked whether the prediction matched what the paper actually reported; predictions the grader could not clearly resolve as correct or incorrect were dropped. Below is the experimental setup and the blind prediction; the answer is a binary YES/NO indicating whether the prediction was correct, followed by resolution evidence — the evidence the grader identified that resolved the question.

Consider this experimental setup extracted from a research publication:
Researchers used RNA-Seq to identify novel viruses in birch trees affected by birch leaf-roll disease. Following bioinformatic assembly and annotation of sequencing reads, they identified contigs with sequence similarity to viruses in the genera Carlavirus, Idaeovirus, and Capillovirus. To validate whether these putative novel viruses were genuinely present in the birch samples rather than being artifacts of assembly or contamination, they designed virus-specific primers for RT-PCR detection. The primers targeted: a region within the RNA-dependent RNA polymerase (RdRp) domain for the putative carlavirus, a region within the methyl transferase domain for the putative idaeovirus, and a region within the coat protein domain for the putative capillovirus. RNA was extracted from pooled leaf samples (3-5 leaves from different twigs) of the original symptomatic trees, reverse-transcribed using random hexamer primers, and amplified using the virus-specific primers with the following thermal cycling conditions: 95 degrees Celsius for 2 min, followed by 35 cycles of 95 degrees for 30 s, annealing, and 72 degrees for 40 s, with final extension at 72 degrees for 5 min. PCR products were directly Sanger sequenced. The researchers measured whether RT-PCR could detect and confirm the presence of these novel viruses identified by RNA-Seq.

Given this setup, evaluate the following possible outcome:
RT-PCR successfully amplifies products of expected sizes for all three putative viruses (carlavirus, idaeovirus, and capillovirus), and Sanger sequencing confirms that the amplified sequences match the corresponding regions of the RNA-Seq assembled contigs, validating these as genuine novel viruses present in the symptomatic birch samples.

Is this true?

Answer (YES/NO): NO